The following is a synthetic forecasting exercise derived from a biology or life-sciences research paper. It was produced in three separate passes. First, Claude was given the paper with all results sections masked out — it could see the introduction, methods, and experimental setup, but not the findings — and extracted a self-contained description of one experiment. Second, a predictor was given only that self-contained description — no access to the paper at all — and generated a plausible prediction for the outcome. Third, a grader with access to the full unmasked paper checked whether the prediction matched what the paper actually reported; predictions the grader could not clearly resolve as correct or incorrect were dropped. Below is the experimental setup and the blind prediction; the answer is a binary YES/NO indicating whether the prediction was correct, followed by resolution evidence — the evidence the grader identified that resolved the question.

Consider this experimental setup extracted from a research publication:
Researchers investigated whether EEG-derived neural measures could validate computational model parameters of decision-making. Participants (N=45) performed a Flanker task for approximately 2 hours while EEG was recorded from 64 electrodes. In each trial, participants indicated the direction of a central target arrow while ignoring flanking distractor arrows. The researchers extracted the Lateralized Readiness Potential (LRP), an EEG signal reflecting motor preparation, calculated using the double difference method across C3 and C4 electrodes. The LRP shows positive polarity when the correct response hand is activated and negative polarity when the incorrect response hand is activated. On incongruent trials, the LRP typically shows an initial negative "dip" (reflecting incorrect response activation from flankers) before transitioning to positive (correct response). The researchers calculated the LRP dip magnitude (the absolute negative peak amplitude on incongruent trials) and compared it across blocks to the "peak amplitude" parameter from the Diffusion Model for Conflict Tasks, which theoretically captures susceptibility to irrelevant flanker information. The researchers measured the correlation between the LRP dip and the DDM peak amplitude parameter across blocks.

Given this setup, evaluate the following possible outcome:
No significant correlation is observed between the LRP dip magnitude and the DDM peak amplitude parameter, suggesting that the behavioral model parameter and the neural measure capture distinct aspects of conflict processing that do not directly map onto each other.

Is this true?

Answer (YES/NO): NO